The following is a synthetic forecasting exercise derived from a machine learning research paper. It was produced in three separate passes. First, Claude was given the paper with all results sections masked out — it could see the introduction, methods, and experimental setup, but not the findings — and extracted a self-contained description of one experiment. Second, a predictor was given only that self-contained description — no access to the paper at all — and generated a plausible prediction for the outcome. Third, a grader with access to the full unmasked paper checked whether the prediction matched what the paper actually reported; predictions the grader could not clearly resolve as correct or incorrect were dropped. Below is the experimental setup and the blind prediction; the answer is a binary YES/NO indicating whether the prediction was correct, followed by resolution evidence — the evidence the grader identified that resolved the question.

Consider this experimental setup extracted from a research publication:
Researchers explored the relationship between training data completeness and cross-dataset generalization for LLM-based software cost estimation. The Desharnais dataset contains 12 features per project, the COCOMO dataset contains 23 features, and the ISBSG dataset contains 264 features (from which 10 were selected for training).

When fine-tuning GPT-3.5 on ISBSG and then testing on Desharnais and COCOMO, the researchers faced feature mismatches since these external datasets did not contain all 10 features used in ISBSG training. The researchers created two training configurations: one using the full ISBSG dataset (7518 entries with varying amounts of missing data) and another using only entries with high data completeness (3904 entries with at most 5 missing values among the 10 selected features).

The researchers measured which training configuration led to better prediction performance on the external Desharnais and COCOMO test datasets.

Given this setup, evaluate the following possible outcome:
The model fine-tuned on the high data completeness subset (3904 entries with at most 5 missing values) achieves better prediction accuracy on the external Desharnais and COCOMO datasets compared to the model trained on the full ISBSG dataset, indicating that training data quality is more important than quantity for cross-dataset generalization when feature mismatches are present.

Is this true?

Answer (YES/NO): NO